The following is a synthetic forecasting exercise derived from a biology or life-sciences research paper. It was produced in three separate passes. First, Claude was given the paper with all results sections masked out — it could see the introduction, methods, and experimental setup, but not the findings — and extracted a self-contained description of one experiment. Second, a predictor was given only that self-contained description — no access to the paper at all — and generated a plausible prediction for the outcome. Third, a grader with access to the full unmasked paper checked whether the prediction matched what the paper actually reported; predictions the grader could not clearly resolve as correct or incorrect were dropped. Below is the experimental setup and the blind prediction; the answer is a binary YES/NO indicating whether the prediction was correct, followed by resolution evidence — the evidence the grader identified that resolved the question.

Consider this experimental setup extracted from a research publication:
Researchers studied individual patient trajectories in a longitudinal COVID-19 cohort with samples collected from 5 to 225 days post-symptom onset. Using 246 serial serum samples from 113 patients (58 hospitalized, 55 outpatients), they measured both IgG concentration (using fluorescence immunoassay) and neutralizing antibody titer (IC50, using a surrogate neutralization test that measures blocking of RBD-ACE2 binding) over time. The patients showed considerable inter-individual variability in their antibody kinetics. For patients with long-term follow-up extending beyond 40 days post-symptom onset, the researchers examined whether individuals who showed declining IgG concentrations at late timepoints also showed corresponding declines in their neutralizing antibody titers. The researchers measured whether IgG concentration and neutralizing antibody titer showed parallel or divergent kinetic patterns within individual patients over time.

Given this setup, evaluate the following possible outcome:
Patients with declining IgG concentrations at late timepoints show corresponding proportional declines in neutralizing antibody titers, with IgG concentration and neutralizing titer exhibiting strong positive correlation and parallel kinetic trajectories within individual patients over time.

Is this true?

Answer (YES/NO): NO